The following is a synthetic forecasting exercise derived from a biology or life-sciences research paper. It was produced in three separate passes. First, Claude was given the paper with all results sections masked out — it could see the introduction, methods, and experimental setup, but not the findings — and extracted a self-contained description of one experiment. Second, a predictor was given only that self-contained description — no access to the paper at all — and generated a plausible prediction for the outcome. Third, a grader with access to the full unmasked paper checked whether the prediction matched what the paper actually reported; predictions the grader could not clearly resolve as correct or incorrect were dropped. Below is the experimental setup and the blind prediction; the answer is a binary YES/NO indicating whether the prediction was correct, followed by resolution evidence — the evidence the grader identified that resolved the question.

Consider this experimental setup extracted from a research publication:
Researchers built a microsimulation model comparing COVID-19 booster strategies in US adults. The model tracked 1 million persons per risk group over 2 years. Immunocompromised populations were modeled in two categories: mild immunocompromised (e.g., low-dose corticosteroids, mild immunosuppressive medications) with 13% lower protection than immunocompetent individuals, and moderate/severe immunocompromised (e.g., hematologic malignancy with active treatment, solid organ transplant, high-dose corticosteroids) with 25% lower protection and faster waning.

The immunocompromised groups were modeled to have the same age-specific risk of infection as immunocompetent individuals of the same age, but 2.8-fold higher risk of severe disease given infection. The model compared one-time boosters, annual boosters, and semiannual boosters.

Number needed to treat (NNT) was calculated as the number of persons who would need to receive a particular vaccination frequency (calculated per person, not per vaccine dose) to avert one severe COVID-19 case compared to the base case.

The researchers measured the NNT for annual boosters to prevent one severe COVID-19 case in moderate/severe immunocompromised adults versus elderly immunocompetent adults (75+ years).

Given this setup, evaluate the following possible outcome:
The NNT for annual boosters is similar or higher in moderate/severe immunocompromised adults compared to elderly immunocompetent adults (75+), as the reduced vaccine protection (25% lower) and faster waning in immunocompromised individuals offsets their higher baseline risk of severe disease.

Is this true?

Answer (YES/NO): YES